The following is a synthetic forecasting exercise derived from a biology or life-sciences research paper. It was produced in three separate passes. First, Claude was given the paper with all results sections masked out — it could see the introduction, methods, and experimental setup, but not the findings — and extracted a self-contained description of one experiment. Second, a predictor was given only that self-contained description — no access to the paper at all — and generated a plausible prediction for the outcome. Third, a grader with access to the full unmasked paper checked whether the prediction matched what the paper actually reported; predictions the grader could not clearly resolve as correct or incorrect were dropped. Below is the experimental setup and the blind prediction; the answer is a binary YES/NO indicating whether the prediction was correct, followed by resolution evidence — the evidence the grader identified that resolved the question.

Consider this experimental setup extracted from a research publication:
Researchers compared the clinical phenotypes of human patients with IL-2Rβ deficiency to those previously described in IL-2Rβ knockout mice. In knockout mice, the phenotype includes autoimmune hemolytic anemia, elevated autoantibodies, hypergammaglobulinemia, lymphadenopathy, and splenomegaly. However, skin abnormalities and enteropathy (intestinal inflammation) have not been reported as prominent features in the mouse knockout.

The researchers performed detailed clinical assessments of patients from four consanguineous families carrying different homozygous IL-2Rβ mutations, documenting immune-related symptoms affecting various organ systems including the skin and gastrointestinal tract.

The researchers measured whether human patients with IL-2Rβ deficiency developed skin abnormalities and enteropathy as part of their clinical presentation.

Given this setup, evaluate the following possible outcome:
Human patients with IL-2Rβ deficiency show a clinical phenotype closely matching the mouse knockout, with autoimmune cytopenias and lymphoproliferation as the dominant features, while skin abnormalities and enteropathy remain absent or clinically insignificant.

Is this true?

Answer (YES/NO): NO